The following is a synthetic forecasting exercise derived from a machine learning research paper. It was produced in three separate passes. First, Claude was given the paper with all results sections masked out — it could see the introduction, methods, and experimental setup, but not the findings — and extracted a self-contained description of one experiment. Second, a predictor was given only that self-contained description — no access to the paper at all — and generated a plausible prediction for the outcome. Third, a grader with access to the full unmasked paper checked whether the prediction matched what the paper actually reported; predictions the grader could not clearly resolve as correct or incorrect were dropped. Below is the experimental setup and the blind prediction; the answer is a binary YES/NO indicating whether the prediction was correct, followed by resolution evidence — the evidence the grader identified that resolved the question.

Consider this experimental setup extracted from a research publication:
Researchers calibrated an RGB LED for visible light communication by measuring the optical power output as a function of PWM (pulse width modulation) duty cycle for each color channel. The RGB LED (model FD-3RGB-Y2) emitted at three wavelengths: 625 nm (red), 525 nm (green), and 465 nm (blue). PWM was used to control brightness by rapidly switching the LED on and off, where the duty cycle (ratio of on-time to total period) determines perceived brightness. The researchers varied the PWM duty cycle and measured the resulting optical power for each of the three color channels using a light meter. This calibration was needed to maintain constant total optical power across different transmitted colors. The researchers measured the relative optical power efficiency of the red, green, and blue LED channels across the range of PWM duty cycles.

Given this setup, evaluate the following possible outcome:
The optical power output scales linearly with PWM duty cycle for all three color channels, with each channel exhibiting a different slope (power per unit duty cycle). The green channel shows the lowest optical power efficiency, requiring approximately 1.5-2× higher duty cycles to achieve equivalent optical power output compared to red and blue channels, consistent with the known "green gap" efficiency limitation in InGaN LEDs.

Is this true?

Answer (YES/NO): NO